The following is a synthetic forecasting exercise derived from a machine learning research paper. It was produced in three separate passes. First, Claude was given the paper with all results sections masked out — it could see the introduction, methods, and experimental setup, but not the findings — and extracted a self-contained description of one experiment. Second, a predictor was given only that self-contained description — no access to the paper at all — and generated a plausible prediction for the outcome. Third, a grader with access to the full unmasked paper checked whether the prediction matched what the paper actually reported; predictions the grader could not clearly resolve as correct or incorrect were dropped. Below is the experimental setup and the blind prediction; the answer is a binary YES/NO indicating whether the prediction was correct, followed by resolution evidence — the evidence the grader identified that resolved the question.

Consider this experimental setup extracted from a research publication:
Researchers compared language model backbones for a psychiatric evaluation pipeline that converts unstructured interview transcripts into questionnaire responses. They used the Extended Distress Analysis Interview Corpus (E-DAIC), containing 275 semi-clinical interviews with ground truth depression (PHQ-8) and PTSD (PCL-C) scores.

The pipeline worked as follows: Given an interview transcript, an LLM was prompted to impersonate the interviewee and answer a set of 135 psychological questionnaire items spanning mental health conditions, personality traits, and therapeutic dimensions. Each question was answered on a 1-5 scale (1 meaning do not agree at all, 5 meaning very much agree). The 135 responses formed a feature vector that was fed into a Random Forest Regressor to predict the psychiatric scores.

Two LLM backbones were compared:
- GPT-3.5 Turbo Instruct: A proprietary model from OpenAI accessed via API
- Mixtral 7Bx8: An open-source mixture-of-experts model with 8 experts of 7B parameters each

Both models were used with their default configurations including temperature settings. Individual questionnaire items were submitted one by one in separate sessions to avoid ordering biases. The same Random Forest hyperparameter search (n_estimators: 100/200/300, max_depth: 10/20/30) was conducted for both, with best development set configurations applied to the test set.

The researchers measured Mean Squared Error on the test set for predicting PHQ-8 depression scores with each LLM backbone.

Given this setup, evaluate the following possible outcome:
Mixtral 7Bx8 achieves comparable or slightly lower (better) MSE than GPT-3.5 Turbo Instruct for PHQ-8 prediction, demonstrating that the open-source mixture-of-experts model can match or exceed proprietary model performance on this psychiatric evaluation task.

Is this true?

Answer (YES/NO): YES